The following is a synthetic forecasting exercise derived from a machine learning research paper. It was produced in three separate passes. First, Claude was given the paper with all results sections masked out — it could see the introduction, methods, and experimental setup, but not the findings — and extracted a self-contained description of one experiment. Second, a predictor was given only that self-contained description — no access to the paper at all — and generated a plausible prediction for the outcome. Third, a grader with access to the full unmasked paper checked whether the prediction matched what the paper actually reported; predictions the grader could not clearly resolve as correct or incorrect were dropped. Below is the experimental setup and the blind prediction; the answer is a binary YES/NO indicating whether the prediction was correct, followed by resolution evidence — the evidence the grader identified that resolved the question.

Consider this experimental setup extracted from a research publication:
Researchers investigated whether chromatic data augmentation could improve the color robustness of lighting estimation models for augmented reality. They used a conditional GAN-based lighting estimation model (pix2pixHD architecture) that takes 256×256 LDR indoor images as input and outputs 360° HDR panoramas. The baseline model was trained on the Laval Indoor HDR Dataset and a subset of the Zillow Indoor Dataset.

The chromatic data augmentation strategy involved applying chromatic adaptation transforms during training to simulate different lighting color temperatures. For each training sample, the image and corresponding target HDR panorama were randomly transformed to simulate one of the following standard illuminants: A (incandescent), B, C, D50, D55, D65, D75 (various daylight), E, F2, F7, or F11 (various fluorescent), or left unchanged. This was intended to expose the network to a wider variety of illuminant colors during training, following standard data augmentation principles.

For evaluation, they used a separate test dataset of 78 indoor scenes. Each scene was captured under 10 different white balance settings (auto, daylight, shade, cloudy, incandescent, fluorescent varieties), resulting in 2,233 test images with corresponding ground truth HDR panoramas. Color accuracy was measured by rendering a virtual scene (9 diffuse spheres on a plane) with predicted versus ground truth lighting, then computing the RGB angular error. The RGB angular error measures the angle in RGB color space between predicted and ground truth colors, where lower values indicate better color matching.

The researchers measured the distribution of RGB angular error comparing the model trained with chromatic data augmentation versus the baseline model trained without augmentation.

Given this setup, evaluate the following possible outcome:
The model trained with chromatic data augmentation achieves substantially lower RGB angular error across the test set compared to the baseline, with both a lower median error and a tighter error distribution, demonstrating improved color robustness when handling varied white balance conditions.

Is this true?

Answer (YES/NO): NO